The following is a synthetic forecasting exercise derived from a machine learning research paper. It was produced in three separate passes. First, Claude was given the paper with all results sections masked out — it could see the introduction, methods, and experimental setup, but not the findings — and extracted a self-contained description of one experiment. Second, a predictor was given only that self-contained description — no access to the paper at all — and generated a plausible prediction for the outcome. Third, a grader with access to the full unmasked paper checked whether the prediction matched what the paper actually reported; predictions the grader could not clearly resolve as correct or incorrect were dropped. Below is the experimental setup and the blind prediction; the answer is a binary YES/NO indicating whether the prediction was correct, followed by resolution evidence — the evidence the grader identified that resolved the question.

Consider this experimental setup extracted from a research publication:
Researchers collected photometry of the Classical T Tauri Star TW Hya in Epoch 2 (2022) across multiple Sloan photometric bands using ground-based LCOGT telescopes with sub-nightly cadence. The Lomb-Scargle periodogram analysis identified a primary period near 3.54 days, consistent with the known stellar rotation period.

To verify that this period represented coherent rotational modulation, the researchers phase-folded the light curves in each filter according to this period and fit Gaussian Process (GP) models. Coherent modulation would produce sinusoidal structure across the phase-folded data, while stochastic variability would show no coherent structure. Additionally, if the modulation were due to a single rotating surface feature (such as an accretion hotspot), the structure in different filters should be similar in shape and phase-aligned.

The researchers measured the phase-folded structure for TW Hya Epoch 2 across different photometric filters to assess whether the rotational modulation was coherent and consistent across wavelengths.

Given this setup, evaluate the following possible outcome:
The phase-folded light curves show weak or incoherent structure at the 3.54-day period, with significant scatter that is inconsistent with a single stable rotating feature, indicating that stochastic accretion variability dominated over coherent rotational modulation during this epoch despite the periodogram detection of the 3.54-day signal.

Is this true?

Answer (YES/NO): NO